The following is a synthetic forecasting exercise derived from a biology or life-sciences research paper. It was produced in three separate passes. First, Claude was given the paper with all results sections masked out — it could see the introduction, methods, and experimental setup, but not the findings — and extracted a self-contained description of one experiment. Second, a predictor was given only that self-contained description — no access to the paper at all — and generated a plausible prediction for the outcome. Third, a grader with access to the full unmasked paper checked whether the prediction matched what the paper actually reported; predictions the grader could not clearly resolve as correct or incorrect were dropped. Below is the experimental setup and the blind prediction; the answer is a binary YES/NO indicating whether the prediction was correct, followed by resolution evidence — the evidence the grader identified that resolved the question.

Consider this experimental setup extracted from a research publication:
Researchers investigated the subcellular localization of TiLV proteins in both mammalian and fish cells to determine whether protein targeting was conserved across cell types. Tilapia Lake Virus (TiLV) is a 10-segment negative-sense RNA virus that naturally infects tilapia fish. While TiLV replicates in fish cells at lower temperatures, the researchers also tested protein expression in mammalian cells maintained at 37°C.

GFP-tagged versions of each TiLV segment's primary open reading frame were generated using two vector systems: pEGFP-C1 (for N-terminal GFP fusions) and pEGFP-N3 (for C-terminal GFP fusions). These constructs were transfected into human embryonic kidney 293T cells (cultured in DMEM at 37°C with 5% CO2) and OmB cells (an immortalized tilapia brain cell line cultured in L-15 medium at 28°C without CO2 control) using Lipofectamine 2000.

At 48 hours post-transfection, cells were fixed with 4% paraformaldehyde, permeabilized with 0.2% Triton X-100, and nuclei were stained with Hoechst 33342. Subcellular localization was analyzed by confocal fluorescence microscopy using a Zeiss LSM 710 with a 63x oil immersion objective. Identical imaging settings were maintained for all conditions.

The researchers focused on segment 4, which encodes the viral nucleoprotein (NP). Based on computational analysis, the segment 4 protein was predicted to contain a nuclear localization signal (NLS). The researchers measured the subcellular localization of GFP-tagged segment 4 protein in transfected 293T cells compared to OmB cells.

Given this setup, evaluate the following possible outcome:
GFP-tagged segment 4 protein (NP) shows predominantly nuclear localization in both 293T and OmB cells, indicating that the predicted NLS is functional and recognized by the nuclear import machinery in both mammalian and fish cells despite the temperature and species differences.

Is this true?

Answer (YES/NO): NO